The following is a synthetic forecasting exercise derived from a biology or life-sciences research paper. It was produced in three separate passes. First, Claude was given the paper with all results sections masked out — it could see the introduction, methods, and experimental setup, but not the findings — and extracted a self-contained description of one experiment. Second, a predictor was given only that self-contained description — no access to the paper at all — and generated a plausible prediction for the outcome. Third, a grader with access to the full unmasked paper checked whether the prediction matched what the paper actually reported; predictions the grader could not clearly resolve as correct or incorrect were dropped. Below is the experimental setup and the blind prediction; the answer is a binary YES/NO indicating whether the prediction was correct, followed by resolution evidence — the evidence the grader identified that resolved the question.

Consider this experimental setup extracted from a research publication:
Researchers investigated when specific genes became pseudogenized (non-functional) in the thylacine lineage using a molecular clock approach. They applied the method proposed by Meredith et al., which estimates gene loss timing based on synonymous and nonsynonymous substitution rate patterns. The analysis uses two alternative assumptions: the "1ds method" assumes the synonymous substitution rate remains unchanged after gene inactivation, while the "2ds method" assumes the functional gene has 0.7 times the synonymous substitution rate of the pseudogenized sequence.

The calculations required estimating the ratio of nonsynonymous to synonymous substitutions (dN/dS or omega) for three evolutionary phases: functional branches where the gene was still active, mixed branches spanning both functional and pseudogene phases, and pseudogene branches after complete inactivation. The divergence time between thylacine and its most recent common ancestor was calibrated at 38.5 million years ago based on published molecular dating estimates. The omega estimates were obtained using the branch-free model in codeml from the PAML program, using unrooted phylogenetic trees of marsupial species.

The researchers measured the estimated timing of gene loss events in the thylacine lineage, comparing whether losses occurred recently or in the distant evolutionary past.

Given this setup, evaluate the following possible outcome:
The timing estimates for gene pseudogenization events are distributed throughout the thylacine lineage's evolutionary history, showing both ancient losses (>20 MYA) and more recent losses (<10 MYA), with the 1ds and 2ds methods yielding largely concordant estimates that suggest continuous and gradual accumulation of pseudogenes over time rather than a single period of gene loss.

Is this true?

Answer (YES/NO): NO